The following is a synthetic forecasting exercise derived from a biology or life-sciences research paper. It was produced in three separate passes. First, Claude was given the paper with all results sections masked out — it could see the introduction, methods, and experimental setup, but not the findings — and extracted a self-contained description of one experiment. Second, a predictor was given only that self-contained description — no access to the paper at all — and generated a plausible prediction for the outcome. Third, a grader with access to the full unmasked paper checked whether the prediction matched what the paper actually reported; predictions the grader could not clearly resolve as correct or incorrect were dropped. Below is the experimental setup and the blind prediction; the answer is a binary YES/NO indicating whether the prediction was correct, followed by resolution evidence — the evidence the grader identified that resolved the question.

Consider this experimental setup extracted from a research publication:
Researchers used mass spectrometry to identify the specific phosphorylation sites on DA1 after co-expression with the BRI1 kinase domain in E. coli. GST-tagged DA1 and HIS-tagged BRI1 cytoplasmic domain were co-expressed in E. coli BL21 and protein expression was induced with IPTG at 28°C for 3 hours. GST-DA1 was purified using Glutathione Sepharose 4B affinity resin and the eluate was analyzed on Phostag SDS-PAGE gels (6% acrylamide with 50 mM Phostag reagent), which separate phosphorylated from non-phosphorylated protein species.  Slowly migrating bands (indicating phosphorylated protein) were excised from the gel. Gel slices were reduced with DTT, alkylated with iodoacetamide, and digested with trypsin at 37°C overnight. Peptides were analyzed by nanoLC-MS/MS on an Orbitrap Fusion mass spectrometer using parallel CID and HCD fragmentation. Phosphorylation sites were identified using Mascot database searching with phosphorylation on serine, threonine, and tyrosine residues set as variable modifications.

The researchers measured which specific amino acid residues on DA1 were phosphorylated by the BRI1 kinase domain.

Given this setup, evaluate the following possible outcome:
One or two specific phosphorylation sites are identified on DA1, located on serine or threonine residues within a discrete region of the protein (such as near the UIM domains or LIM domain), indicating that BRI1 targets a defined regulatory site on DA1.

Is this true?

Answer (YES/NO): NO